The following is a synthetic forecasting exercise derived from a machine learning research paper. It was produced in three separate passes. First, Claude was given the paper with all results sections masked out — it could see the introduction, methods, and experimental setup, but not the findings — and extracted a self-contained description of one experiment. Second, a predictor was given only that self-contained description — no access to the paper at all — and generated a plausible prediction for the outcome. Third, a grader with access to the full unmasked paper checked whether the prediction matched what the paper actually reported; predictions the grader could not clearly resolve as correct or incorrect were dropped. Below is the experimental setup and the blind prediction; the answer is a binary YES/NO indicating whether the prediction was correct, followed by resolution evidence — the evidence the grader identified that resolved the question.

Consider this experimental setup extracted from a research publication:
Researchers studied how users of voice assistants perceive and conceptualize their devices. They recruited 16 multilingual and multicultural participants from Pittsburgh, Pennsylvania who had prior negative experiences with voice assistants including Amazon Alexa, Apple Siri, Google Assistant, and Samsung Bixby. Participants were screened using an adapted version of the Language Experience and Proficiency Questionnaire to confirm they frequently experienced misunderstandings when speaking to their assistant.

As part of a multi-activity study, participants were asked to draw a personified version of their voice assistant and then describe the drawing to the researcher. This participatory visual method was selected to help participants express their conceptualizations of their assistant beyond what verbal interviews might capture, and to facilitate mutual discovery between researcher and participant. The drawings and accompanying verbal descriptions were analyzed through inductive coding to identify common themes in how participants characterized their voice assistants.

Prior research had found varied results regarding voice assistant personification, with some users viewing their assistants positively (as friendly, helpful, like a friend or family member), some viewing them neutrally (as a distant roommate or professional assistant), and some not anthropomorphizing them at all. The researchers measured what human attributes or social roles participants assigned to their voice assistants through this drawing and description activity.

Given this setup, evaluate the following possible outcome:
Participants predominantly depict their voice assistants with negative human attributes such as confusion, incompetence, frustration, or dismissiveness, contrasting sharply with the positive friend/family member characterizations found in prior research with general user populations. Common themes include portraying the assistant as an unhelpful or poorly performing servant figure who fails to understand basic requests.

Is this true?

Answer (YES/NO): YES